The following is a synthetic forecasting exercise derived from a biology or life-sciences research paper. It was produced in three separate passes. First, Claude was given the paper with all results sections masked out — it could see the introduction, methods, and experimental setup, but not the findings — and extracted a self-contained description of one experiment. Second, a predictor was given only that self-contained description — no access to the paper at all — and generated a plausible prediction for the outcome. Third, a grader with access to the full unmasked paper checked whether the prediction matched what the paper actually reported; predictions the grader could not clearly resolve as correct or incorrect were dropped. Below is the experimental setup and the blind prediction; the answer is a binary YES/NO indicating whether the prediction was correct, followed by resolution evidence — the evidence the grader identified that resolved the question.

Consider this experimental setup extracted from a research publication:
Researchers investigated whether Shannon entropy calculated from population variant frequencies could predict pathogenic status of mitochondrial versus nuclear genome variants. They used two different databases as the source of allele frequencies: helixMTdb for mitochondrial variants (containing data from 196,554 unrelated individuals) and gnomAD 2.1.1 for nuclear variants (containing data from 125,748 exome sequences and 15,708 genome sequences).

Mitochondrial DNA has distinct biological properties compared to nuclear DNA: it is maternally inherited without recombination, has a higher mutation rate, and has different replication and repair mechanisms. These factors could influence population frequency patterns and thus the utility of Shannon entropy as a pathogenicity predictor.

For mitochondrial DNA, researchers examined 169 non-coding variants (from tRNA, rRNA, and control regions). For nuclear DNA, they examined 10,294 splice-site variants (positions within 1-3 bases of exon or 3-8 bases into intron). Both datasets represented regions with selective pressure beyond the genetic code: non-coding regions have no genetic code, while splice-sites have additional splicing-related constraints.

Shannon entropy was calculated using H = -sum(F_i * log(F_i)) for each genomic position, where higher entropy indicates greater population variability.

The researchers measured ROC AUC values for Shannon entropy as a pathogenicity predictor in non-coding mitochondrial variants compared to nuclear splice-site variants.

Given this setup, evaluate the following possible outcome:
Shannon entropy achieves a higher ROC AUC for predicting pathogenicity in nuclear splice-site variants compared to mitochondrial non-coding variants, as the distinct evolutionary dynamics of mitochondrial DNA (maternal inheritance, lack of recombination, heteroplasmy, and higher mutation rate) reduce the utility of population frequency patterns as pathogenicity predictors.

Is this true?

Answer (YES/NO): NO